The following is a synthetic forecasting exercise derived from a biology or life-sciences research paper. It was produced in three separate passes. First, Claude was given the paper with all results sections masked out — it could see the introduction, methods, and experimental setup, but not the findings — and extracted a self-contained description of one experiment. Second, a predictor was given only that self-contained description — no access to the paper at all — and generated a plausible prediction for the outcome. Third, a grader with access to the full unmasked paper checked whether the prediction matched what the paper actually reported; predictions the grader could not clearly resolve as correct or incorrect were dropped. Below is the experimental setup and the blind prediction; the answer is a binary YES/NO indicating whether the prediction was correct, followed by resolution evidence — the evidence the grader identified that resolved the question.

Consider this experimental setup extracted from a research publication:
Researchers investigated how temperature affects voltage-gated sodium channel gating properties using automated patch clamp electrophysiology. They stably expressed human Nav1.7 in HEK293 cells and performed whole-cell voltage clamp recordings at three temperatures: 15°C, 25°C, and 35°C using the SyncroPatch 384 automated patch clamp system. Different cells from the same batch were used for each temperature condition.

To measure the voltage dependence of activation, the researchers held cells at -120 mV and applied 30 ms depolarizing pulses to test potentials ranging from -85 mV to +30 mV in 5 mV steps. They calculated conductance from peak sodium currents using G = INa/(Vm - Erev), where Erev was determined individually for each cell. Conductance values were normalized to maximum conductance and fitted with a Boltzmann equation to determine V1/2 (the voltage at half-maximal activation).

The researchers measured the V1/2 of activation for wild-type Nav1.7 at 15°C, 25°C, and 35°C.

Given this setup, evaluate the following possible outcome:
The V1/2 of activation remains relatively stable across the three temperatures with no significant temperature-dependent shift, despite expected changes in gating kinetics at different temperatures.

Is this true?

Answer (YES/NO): NO